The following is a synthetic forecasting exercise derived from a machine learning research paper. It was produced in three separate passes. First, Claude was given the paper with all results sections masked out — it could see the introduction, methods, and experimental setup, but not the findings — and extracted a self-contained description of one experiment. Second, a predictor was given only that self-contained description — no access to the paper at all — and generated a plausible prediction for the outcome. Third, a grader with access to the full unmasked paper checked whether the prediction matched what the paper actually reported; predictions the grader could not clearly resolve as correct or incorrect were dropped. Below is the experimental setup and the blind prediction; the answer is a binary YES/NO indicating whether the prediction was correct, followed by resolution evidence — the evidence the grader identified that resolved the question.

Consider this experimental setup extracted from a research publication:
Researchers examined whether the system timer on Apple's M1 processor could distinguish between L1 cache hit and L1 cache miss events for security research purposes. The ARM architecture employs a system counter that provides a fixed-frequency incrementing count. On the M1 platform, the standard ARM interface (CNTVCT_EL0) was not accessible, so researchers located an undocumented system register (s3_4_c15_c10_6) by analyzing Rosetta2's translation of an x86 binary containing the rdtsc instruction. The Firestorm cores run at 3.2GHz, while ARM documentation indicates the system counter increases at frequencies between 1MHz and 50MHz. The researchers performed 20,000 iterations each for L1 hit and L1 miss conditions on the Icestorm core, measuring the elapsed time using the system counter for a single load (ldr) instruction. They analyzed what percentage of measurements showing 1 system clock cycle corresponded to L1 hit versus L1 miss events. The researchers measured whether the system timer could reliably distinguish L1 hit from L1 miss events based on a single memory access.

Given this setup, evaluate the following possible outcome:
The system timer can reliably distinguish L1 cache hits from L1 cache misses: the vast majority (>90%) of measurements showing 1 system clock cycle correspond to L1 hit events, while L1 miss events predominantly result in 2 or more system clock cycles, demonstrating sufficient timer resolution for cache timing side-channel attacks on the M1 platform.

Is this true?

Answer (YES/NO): NO